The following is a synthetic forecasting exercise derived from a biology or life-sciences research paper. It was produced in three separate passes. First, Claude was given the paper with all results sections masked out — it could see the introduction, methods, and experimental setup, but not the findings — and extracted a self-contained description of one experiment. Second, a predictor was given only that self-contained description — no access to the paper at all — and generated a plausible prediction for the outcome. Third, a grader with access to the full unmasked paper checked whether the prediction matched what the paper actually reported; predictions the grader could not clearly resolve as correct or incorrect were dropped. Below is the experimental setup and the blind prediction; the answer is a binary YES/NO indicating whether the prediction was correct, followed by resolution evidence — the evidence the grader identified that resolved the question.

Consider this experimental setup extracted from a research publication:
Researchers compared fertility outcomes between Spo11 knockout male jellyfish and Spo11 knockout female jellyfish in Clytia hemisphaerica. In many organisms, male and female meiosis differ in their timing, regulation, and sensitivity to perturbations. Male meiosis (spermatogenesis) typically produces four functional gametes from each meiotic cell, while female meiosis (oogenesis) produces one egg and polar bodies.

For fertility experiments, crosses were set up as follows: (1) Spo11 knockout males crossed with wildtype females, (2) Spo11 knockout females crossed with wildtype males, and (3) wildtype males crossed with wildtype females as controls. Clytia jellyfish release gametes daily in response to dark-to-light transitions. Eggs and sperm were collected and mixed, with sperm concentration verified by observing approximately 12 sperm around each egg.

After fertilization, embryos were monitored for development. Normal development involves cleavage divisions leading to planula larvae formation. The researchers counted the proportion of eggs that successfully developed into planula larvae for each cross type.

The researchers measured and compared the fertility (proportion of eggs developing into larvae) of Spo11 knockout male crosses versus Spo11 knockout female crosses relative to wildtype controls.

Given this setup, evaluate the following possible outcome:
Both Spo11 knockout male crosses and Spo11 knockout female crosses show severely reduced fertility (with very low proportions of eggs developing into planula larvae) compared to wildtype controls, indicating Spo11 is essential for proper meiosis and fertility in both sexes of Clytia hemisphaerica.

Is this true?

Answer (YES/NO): NO